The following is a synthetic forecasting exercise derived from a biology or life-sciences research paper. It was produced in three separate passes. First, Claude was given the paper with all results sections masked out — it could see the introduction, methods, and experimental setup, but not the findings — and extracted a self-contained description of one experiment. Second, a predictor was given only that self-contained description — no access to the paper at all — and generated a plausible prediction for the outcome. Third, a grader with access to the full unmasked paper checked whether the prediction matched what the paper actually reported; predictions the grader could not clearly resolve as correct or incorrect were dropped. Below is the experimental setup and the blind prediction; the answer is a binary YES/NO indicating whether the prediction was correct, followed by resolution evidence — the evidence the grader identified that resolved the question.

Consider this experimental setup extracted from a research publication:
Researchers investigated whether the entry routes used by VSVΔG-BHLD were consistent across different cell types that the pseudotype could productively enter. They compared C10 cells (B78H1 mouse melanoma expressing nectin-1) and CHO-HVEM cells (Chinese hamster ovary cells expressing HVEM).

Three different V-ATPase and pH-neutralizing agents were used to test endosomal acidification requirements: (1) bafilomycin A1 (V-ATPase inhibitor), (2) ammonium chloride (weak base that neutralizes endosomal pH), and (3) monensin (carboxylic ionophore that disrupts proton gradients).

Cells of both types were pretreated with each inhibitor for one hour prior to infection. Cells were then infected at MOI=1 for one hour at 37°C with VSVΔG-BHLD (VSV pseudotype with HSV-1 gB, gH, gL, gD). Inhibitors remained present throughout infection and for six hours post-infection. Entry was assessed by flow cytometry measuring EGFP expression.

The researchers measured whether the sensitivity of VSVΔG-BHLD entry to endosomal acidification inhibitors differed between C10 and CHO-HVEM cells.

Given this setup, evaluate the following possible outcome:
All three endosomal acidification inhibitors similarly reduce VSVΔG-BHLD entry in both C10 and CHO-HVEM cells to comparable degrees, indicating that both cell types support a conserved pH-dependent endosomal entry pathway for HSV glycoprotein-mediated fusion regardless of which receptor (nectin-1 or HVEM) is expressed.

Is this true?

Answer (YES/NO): NO